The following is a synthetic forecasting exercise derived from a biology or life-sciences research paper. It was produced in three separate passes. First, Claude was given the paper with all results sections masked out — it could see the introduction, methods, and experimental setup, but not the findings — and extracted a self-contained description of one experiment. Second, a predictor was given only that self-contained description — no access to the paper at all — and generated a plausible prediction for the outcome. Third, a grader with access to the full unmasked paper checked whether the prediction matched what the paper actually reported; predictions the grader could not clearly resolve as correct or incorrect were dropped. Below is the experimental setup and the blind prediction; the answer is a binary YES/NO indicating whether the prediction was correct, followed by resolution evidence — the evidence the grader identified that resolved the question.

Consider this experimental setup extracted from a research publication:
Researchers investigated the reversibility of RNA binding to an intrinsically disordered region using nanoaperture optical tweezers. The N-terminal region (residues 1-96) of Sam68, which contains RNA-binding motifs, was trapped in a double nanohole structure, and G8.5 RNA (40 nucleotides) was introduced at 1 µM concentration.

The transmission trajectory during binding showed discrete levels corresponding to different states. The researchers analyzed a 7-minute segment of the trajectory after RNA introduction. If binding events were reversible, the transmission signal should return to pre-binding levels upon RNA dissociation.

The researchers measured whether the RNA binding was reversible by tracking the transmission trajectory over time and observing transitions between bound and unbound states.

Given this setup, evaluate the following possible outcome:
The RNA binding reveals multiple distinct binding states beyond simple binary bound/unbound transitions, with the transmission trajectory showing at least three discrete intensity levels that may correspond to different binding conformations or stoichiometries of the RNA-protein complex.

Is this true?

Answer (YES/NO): NO